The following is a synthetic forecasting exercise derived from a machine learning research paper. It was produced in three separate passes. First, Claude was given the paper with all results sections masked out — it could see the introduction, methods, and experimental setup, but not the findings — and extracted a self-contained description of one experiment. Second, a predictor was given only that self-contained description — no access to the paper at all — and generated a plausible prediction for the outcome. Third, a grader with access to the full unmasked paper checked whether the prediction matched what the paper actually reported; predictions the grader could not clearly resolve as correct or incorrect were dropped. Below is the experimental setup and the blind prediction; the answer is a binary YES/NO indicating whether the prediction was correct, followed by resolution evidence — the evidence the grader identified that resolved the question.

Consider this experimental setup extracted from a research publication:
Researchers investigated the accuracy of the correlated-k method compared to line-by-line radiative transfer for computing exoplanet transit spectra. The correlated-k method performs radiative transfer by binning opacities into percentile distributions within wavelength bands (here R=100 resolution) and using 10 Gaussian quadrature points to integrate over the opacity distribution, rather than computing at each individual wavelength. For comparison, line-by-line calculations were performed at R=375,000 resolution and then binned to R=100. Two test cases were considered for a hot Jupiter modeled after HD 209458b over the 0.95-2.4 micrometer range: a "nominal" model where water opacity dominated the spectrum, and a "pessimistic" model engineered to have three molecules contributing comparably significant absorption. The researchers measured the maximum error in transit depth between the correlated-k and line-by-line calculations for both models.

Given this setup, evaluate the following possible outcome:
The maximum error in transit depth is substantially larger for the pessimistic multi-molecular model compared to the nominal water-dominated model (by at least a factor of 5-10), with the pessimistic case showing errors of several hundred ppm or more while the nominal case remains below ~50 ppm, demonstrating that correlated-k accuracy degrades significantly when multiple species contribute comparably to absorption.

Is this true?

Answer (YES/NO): YES